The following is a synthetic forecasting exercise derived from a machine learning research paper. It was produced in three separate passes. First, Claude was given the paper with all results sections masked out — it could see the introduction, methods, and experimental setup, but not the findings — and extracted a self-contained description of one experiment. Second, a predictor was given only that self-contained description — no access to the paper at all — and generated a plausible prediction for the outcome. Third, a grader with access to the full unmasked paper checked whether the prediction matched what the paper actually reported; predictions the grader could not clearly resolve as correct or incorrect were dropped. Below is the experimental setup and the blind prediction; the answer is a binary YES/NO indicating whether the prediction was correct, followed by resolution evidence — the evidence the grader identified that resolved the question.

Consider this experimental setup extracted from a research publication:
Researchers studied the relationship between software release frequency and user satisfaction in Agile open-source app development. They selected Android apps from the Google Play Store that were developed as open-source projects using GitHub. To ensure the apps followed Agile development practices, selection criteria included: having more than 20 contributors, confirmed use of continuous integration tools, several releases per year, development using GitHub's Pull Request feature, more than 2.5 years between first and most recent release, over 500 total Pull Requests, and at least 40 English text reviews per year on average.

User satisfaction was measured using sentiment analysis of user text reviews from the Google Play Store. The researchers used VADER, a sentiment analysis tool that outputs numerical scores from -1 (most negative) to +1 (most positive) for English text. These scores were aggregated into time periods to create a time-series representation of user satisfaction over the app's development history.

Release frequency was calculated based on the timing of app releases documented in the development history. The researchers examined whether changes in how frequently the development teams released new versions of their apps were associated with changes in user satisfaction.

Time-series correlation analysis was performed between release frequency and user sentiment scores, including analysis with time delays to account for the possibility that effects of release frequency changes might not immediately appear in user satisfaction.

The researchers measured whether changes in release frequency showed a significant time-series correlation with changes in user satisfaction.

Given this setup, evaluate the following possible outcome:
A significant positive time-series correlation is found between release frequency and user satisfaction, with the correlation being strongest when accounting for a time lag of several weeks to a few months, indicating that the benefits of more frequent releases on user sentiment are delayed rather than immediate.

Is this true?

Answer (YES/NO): NO